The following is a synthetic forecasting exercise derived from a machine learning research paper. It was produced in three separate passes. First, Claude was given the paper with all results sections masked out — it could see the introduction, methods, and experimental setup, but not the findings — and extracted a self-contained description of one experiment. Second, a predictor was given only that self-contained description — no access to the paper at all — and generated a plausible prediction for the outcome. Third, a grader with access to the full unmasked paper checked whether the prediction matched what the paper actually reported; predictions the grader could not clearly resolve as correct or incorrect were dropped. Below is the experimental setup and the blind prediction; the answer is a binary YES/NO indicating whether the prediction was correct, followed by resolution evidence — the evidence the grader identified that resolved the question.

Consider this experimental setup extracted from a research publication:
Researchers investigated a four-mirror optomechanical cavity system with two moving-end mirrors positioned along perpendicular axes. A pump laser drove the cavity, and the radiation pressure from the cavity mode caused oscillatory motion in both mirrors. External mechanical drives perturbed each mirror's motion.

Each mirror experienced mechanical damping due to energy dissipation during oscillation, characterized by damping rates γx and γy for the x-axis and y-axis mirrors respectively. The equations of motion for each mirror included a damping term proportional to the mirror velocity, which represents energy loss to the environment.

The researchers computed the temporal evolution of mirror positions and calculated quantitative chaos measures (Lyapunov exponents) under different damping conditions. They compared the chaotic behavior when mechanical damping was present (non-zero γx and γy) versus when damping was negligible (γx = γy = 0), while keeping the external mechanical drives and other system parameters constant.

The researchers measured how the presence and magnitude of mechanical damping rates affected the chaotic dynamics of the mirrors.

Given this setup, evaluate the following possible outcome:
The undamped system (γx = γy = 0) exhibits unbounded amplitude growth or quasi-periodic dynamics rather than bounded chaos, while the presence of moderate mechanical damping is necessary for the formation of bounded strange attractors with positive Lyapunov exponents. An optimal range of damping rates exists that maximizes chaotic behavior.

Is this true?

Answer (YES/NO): NO